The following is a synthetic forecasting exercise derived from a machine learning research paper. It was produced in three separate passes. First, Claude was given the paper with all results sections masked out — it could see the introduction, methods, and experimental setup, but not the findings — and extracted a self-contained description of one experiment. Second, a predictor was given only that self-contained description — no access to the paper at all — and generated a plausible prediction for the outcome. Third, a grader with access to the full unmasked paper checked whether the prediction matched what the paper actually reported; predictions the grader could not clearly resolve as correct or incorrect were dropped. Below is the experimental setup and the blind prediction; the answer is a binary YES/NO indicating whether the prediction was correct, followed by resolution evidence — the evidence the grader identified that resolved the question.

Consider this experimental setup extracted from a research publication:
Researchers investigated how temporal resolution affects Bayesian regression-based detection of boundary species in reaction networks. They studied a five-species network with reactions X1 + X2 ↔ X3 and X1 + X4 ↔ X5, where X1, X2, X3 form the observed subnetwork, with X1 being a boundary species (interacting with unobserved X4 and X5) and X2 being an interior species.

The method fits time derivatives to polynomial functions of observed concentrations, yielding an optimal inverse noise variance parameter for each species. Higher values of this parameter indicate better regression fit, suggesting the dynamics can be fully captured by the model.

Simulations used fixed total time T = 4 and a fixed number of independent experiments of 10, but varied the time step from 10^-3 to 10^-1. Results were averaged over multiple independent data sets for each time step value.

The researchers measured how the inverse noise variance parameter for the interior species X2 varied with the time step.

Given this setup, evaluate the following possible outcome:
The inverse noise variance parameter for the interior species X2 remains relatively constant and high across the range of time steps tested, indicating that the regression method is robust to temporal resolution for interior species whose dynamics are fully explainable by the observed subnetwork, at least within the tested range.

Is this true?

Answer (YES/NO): NO